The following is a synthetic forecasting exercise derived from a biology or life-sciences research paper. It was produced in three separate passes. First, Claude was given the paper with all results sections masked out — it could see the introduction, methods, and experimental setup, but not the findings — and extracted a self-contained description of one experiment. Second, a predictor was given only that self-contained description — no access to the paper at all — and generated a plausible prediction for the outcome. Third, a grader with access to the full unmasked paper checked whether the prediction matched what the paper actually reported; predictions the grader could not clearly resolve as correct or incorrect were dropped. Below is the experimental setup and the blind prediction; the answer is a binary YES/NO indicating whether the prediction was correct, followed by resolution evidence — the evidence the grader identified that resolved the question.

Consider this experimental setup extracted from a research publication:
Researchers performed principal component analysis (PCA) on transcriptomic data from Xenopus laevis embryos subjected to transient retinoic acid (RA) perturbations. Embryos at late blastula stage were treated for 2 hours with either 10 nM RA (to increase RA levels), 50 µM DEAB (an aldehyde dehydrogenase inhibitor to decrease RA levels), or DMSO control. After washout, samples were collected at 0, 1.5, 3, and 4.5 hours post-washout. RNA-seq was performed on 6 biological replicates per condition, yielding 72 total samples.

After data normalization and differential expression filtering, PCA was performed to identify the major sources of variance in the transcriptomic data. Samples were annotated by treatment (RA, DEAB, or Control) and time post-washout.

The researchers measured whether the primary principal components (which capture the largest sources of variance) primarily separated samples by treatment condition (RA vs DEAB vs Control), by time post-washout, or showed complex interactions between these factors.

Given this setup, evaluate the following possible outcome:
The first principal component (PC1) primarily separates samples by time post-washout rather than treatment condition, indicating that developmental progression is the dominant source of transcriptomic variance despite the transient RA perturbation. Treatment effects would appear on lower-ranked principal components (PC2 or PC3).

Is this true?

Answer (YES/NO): NO